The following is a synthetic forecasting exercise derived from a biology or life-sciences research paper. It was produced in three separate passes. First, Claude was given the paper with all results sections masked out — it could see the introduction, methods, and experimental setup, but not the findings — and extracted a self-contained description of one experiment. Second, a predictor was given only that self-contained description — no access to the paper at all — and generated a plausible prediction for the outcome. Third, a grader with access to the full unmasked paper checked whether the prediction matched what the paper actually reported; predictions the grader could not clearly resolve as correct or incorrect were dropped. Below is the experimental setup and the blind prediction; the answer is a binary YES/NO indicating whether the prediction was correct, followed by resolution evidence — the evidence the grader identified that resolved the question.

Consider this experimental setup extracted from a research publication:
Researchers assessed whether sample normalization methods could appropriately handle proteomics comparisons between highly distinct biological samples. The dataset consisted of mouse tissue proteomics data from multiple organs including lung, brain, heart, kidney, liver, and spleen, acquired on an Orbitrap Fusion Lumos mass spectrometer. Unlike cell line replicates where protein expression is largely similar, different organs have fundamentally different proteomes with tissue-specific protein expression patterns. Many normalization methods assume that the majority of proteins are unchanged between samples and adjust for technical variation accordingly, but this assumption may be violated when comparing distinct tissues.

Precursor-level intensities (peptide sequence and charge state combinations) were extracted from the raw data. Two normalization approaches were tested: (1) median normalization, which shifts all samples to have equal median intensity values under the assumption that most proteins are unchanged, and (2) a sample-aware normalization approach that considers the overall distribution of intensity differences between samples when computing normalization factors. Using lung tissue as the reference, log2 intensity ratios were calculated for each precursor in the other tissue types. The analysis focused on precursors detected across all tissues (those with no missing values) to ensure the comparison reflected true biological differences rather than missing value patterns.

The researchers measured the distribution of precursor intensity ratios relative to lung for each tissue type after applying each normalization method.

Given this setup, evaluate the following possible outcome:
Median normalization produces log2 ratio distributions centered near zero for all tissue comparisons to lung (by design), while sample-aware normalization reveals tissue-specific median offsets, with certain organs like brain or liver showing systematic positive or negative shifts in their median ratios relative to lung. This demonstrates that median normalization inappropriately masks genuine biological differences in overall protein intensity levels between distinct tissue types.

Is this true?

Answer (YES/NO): NO